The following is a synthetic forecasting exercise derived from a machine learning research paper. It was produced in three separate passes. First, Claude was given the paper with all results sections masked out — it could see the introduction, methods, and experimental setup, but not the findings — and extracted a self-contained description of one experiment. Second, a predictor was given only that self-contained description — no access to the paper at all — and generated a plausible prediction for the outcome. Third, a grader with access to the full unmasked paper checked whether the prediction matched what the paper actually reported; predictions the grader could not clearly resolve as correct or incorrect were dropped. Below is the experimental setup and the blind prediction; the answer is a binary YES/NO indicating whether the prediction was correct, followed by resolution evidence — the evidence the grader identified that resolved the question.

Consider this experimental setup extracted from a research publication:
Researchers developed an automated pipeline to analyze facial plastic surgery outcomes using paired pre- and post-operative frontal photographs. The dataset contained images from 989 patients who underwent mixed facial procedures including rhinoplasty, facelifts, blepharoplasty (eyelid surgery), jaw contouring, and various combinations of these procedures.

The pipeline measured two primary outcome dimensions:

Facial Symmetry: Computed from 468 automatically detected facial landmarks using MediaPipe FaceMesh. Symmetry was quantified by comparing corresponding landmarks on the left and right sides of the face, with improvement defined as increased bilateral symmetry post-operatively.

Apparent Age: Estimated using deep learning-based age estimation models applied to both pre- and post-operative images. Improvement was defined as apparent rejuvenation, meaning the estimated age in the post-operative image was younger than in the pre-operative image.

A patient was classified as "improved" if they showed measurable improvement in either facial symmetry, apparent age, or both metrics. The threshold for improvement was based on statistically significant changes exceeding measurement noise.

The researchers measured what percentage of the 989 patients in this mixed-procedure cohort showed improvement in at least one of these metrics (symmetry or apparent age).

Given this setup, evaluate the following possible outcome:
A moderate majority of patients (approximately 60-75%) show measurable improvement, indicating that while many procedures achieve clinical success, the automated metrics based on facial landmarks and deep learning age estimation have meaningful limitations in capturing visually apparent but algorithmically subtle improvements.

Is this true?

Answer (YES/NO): YES